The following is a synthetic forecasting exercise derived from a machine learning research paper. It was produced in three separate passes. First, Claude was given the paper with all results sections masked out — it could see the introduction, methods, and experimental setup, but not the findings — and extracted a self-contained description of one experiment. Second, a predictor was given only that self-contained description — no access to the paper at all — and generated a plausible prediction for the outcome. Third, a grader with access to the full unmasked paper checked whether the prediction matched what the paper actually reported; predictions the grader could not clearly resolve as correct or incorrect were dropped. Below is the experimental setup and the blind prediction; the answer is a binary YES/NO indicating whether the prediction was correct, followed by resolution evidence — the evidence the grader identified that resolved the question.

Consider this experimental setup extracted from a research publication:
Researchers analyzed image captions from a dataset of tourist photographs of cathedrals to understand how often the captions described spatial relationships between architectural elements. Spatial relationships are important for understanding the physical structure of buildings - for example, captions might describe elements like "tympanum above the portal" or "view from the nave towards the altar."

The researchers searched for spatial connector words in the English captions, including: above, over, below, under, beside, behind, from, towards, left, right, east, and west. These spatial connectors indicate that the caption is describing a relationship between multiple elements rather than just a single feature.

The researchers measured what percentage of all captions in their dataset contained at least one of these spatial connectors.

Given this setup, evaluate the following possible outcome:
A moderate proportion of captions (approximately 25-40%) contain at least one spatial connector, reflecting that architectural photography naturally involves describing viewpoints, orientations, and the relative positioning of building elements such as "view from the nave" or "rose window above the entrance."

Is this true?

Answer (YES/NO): NO